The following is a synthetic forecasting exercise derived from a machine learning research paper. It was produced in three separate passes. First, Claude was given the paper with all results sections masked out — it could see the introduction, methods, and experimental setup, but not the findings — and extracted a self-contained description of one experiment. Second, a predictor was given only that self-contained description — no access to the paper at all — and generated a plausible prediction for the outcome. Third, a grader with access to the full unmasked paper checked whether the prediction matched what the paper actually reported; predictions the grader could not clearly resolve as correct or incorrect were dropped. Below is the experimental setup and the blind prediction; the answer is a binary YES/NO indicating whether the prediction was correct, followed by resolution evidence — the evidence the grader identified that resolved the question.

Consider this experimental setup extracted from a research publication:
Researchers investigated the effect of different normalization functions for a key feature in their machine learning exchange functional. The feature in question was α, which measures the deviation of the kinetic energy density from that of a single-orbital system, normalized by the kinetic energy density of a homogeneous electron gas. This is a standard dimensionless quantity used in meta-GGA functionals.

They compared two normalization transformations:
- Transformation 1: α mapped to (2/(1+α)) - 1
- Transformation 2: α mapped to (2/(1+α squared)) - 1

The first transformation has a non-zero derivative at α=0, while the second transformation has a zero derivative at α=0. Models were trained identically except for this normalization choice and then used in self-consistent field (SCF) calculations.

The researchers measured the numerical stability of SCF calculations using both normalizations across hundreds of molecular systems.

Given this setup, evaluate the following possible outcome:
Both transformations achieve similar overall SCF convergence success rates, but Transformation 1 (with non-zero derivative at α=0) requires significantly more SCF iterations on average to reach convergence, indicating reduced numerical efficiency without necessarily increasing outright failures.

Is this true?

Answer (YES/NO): NO